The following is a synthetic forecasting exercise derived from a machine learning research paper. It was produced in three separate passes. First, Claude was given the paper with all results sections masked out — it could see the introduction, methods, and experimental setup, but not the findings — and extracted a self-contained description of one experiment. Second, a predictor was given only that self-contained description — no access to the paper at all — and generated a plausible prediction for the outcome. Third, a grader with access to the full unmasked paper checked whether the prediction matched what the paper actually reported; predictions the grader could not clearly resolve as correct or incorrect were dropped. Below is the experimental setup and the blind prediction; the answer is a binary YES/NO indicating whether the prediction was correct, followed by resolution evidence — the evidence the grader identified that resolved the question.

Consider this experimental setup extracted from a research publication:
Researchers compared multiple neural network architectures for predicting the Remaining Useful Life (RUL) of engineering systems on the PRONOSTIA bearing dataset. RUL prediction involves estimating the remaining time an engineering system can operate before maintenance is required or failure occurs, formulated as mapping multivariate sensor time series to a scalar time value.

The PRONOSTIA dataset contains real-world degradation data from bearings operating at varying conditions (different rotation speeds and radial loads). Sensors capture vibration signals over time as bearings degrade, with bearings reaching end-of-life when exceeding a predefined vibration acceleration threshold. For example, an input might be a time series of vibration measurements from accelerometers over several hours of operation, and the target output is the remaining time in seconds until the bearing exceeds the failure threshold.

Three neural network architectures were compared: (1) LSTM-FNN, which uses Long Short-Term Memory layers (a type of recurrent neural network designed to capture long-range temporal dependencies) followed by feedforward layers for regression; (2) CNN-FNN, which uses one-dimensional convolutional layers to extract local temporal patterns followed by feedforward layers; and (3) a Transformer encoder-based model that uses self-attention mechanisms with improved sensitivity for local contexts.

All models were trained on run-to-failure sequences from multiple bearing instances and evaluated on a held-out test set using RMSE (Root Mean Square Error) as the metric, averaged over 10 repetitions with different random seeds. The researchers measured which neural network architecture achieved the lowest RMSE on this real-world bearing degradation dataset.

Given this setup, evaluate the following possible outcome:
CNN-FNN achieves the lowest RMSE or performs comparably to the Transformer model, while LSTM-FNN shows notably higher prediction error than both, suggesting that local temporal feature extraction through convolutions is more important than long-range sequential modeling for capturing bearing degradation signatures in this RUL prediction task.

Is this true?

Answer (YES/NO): NO